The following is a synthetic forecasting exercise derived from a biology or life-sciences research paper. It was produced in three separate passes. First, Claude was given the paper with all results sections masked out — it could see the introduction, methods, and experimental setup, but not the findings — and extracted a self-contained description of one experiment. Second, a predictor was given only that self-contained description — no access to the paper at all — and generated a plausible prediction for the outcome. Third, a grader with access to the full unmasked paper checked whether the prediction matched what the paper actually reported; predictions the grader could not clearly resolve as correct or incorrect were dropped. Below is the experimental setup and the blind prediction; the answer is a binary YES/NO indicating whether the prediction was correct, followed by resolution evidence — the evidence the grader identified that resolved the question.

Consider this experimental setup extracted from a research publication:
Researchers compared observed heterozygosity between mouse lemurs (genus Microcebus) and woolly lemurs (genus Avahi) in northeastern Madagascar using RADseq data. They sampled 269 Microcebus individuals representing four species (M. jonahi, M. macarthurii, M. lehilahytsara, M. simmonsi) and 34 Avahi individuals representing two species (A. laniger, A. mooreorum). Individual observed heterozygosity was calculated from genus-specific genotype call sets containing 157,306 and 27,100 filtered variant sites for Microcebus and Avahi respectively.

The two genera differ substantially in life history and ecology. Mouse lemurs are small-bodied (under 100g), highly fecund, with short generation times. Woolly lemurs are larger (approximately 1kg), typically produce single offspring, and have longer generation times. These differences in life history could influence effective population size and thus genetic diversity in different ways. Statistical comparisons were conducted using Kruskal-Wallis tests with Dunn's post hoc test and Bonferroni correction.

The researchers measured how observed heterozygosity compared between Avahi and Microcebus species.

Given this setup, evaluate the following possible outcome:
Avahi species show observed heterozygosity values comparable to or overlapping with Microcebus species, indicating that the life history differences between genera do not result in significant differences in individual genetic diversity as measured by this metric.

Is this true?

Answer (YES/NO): NO